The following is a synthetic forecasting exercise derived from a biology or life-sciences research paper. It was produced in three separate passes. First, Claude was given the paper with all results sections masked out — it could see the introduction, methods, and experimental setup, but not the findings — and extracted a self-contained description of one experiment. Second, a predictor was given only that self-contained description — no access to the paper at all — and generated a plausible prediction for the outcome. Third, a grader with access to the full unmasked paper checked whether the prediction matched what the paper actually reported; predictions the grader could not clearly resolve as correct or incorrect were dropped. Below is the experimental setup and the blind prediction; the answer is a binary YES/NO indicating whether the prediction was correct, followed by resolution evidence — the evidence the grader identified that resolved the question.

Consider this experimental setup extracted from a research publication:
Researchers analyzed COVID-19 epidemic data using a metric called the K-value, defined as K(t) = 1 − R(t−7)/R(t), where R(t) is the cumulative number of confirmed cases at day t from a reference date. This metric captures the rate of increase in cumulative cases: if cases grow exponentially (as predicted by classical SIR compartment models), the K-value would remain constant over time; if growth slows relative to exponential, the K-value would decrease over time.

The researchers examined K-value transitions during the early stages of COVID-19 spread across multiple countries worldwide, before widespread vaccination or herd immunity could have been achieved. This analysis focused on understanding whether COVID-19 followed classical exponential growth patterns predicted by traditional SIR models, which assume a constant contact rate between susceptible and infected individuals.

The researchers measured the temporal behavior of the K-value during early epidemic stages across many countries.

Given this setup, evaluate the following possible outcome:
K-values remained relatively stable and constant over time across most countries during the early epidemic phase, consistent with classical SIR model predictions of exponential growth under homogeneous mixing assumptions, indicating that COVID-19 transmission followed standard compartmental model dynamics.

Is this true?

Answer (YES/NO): NO